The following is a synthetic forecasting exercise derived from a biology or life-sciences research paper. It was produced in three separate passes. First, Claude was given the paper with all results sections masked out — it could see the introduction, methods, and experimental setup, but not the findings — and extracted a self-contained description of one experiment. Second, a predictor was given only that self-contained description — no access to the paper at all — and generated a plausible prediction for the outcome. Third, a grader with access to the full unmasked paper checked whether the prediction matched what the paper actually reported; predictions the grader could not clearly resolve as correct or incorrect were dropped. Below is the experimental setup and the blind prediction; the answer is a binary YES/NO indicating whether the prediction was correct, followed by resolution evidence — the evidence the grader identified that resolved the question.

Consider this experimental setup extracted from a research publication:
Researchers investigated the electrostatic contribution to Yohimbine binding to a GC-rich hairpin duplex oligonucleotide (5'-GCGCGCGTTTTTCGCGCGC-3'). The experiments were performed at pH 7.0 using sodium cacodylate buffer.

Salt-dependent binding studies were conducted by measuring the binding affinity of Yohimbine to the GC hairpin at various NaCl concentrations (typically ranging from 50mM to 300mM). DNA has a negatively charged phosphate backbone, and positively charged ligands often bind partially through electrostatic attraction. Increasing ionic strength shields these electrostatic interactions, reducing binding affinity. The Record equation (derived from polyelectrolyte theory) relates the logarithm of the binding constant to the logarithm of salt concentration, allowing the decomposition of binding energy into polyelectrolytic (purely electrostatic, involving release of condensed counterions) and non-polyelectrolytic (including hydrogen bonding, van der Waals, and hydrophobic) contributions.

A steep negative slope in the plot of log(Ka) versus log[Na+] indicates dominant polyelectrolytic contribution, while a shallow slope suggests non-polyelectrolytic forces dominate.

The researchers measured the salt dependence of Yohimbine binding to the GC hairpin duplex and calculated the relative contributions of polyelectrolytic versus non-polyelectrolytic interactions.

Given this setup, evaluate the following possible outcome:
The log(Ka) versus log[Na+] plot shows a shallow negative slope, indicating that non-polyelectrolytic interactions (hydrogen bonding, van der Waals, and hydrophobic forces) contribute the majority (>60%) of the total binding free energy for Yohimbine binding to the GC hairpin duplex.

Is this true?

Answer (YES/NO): YES